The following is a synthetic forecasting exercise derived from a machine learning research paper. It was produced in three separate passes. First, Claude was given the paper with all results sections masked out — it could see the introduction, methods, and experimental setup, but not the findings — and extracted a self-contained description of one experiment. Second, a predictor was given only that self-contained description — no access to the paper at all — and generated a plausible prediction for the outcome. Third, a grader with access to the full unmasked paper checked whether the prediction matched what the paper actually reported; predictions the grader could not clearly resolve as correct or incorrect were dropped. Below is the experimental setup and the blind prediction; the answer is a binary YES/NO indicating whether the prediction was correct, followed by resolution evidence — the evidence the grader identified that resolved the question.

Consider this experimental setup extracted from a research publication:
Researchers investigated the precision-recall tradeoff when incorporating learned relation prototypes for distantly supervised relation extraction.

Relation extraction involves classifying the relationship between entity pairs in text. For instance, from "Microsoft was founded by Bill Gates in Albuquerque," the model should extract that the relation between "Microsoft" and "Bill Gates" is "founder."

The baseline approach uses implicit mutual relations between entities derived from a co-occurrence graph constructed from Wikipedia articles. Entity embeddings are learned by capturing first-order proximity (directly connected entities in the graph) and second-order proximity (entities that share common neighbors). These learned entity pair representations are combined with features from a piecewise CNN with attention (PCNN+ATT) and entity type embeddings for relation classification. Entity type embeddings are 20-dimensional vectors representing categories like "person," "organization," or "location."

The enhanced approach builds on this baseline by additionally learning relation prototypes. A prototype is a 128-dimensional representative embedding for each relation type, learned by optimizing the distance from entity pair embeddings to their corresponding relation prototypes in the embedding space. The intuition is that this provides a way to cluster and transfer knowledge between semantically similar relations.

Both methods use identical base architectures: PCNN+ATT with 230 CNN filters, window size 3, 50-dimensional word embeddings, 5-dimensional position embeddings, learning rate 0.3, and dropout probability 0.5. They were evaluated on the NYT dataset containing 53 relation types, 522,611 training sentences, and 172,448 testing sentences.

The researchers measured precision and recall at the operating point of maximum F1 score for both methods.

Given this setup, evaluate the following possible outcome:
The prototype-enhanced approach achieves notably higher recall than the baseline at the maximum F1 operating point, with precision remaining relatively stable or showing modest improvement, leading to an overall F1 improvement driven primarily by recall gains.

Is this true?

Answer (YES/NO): NO